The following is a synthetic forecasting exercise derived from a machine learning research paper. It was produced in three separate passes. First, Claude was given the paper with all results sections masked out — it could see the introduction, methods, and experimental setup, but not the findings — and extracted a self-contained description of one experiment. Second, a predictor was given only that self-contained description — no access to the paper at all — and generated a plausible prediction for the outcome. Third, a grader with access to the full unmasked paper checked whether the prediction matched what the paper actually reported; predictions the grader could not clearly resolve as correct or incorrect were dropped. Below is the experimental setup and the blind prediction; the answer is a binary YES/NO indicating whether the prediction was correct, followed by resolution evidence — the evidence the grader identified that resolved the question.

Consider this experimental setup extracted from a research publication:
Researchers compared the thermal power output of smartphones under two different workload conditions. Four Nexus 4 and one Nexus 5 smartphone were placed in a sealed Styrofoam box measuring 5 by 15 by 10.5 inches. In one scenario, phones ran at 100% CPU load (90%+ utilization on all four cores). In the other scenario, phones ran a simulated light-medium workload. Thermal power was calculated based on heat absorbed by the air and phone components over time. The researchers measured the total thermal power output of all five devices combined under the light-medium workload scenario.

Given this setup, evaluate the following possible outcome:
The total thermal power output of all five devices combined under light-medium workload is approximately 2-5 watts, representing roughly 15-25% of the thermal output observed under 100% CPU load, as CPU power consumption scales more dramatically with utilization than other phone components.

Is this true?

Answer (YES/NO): NO